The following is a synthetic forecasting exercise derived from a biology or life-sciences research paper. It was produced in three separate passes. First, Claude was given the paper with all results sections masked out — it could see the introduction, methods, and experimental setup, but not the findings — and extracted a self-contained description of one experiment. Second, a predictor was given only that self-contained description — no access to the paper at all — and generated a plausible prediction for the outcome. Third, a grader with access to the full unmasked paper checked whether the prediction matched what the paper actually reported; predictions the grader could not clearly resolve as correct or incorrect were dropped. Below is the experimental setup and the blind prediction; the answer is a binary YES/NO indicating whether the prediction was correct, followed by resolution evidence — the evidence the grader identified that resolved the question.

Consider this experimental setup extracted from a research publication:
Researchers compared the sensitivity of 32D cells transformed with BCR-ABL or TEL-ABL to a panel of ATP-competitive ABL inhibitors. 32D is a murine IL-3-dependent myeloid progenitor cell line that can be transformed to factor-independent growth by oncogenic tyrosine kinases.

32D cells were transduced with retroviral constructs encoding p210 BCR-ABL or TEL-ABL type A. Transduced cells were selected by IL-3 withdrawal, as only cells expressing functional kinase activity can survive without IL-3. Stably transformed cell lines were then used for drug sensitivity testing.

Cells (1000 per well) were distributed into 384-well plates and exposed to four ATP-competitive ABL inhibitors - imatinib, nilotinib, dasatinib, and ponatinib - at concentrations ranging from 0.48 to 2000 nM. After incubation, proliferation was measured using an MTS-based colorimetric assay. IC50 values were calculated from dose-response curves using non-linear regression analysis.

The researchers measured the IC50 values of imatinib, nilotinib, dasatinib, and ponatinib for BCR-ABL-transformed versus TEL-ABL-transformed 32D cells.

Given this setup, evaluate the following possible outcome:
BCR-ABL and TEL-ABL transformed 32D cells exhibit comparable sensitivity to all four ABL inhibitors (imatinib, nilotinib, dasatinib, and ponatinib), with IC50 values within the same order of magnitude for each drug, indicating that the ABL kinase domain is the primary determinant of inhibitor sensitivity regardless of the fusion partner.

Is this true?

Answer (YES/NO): YES